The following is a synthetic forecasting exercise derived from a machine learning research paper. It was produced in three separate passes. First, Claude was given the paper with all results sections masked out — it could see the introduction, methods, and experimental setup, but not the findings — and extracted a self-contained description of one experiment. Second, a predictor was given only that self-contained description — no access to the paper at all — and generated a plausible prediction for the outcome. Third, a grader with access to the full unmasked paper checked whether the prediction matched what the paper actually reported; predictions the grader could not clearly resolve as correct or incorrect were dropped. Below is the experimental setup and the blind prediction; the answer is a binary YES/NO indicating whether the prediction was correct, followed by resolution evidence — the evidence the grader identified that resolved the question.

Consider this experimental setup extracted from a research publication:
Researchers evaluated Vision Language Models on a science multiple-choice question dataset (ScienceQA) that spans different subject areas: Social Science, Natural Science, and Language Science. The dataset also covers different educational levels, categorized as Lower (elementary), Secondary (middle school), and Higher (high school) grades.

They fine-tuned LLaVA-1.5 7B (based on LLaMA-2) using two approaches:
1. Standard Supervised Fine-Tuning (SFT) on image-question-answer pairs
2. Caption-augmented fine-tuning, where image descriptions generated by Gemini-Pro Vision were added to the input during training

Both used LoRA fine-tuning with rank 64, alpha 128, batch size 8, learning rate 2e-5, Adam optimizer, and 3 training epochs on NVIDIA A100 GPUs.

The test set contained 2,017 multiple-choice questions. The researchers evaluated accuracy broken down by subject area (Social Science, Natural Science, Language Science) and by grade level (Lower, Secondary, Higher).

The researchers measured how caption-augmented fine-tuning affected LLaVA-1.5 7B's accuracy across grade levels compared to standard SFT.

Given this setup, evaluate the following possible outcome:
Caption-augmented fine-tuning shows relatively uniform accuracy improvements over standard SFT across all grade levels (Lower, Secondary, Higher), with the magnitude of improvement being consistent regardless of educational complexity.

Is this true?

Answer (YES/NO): NO